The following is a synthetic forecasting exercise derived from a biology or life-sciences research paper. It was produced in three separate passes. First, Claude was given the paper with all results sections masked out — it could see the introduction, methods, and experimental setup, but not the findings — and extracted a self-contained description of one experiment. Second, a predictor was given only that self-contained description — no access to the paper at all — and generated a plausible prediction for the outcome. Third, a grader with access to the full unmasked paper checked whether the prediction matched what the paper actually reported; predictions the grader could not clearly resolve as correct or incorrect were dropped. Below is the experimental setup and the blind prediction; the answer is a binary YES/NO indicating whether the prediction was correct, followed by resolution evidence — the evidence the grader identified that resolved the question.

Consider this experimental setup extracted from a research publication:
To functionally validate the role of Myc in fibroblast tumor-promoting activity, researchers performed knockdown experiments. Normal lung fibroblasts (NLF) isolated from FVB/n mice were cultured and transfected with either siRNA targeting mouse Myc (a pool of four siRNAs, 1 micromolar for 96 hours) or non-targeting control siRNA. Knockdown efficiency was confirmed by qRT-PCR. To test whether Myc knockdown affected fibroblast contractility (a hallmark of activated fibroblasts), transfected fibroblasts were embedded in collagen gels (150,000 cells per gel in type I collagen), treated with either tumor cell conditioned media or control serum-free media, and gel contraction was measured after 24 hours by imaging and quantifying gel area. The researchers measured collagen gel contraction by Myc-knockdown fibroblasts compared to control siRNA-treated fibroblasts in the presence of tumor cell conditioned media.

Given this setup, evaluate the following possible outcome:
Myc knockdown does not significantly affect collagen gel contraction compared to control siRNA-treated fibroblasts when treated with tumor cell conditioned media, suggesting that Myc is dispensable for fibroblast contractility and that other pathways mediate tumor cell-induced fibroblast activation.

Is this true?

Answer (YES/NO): NO